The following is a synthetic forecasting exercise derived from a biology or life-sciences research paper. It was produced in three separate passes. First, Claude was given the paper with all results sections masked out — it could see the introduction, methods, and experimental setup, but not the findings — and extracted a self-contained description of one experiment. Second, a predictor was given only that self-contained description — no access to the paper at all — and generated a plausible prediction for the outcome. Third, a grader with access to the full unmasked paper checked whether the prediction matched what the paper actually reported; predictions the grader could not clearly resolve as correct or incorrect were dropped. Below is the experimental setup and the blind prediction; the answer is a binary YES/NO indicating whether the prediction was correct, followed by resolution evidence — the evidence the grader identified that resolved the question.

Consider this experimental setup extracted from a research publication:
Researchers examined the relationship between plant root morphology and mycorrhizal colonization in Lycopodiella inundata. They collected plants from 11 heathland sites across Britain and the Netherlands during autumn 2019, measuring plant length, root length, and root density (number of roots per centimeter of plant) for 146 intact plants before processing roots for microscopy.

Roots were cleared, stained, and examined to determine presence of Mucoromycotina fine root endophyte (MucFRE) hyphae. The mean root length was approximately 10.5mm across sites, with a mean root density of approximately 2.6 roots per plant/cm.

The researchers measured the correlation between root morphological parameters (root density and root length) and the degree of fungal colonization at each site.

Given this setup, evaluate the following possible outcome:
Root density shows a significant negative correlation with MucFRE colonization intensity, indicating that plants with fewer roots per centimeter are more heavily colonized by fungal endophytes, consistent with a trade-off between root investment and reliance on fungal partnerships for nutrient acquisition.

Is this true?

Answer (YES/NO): NO